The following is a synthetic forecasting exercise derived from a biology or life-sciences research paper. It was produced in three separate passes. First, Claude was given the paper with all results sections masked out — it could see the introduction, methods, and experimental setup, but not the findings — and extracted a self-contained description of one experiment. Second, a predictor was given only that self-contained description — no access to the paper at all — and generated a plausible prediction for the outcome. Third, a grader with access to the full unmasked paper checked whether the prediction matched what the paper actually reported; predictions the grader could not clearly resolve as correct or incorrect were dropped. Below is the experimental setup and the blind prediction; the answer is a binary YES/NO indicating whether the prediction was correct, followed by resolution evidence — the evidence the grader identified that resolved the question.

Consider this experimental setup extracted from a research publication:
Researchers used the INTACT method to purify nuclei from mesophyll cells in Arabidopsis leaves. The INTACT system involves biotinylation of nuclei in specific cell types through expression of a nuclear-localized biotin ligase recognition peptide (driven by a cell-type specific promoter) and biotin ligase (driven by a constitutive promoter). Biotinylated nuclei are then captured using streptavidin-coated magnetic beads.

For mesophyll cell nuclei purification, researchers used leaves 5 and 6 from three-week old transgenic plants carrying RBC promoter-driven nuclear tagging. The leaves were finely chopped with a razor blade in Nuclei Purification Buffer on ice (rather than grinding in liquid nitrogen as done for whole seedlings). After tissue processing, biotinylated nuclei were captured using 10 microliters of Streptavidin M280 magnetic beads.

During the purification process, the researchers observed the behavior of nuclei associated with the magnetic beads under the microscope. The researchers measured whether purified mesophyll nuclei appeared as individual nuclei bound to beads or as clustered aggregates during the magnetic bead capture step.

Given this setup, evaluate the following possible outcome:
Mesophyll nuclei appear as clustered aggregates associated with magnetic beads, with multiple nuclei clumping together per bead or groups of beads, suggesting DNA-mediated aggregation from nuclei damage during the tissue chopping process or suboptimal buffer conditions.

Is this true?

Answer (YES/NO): NO